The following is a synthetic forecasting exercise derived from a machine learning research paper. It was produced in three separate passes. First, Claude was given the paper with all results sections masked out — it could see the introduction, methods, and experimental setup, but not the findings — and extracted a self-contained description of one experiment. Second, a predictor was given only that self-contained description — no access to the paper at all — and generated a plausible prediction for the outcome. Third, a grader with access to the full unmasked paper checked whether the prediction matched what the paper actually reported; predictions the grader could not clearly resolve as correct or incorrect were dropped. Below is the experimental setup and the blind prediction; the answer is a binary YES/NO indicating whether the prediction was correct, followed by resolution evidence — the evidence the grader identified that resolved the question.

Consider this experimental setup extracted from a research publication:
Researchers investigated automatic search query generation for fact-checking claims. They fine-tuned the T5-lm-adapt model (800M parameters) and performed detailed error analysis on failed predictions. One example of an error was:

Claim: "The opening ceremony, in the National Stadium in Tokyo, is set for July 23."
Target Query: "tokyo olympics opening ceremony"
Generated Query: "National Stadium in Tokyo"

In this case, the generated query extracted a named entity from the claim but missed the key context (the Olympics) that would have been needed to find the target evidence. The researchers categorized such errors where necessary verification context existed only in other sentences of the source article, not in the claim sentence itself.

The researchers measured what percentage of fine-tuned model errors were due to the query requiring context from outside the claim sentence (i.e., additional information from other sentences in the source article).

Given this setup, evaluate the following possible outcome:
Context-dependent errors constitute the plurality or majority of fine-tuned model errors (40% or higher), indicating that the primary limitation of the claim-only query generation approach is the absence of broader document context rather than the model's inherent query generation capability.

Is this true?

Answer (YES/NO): NO